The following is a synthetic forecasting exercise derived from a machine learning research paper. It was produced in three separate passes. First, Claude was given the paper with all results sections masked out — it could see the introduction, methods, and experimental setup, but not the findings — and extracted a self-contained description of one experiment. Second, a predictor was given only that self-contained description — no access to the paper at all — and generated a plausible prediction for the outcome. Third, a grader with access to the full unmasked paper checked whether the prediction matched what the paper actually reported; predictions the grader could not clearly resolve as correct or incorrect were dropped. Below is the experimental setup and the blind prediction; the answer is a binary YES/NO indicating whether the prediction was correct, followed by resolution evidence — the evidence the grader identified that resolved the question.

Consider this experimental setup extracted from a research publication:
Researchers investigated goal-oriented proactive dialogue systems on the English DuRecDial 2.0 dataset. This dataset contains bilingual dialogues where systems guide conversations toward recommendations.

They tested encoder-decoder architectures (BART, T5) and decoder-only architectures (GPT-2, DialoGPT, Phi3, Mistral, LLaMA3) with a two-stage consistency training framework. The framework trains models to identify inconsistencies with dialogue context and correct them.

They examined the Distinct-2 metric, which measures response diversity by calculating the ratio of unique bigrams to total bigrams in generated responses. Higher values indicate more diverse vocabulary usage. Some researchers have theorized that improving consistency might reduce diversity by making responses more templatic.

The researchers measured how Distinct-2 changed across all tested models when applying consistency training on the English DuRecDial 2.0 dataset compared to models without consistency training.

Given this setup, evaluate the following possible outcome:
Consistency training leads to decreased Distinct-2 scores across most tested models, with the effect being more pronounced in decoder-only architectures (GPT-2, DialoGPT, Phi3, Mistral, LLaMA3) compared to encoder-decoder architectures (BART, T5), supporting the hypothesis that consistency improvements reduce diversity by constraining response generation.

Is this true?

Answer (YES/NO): NO